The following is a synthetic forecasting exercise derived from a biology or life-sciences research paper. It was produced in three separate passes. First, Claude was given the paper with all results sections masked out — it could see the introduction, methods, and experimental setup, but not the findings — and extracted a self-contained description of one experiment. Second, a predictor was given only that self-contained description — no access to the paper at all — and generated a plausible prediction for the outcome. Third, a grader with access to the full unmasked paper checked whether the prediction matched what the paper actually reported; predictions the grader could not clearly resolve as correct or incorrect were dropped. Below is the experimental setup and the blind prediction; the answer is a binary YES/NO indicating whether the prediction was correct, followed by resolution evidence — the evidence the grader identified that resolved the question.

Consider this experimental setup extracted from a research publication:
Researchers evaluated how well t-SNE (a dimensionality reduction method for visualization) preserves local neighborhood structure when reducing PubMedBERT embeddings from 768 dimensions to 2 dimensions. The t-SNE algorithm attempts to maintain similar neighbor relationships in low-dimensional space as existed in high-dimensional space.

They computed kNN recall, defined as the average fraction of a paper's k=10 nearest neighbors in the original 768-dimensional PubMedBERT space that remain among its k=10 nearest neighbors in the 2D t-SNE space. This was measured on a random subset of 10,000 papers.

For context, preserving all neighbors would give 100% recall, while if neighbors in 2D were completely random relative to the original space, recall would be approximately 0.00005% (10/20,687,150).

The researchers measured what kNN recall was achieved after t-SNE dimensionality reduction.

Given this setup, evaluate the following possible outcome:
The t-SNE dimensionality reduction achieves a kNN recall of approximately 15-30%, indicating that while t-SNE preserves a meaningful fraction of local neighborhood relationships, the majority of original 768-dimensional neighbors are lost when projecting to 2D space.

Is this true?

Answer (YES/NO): NO